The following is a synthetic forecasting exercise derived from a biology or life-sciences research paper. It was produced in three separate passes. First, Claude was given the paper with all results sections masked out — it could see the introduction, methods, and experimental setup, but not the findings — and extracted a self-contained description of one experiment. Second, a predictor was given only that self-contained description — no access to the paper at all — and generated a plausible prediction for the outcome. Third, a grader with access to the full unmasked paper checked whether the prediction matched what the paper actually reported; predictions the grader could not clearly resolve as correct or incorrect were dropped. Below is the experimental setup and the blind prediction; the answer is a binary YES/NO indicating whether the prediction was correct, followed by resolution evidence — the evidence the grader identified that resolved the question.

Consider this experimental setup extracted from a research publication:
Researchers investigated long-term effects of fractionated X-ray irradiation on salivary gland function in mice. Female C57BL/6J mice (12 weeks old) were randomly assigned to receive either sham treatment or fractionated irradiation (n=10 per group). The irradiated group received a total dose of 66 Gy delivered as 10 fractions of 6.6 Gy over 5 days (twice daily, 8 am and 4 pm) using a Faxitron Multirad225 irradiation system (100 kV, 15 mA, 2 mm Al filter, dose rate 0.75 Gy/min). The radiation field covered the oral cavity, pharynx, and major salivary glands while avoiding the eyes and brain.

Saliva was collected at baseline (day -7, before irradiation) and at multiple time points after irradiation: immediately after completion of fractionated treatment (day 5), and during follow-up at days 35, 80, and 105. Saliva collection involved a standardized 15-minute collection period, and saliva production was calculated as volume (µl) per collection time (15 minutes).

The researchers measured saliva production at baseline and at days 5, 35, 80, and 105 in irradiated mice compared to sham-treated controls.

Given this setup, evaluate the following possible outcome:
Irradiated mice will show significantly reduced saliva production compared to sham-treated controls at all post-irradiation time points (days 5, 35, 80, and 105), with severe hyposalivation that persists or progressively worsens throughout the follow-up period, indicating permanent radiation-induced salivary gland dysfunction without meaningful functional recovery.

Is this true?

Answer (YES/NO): NO